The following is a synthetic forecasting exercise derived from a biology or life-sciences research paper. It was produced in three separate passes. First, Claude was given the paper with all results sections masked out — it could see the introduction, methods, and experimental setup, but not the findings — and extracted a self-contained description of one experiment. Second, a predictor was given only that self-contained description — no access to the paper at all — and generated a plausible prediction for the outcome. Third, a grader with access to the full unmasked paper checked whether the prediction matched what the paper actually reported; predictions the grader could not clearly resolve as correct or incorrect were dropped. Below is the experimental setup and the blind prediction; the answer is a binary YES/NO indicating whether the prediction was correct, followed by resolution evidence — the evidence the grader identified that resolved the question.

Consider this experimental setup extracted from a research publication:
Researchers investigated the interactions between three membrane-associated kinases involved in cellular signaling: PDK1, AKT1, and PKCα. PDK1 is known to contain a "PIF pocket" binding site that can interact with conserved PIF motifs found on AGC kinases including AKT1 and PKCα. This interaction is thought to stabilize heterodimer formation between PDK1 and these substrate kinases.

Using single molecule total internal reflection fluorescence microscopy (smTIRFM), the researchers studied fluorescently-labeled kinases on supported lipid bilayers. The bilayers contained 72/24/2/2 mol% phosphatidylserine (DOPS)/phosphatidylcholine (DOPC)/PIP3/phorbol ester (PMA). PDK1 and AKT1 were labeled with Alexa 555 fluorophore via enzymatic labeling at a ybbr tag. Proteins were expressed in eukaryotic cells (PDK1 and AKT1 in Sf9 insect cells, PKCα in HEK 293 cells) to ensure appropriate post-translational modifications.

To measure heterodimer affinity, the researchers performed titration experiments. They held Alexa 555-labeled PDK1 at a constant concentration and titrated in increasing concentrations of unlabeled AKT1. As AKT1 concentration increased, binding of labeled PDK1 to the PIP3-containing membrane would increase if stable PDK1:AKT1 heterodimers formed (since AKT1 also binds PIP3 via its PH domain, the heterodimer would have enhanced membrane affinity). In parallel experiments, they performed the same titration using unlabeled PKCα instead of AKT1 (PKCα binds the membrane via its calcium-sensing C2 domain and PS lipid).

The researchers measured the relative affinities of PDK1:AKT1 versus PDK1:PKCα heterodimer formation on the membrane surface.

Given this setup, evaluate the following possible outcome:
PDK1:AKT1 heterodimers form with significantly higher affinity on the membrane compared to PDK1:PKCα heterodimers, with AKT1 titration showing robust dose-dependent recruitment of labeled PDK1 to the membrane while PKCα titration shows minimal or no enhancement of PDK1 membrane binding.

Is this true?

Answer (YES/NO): NO